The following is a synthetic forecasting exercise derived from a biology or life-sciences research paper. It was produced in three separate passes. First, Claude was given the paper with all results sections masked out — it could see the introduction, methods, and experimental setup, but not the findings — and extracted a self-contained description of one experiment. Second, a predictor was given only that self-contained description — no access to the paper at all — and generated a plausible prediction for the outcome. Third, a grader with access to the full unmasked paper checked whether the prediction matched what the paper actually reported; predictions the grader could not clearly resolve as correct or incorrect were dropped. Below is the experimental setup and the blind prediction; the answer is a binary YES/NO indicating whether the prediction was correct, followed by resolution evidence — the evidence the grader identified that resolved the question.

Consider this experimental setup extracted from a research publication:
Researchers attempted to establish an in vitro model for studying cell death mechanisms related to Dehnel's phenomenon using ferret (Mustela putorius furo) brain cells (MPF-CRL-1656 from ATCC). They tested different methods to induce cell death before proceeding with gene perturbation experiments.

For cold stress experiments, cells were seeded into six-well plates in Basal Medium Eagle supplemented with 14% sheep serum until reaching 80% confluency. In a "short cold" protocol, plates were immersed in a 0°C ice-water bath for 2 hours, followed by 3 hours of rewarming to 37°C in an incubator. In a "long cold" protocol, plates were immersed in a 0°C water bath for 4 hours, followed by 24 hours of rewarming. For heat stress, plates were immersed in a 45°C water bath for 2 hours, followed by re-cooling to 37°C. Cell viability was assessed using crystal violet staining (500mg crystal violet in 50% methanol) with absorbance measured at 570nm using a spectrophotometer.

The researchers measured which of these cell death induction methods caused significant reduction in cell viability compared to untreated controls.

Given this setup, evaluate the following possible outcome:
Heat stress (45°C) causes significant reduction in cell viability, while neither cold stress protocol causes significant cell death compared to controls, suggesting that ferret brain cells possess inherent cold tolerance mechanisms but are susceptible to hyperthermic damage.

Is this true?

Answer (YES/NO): YES